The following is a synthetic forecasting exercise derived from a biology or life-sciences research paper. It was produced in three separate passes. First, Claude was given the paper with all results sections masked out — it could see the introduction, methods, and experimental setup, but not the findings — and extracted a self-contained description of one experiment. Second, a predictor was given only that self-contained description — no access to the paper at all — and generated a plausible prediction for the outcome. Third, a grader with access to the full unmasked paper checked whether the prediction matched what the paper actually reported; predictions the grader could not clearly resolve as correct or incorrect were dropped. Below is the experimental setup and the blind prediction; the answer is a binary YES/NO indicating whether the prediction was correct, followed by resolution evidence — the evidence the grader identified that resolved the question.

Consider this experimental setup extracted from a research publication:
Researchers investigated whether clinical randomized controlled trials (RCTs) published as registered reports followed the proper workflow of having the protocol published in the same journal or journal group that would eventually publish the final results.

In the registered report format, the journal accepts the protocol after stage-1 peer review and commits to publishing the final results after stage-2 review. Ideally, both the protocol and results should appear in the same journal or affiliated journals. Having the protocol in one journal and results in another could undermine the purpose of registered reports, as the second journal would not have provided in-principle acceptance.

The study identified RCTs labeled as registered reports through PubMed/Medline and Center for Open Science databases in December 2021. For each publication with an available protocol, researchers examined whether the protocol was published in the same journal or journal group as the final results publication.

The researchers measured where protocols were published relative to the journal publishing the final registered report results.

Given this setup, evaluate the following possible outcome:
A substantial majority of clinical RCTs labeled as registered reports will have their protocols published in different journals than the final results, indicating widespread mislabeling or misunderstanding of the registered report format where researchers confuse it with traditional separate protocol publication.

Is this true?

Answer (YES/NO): NO